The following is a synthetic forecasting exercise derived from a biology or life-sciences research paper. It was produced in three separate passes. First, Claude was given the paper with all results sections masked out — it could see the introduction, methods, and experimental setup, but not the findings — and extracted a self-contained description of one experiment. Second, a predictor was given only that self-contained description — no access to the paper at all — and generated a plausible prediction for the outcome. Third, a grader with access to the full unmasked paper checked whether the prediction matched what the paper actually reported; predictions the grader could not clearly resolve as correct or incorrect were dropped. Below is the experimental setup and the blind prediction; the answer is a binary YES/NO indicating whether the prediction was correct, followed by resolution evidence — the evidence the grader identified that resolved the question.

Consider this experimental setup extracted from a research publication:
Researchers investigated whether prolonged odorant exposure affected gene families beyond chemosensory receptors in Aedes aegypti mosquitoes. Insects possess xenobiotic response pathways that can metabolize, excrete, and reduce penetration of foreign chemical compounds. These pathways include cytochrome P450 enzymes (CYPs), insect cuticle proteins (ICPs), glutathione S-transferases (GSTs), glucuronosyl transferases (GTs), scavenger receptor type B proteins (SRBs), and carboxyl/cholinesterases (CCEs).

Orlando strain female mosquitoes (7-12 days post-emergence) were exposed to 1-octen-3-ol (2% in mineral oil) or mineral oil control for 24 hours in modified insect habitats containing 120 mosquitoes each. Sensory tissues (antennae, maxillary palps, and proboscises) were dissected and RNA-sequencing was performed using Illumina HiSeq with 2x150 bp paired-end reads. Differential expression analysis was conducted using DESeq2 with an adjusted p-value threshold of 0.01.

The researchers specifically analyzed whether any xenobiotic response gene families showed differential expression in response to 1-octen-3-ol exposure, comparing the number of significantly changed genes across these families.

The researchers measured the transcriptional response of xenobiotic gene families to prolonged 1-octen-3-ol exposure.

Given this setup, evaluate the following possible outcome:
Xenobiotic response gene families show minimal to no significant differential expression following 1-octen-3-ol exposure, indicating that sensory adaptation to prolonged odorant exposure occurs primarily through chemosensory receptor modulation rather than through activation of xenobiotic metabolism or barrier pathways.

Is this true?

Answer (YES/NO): NO